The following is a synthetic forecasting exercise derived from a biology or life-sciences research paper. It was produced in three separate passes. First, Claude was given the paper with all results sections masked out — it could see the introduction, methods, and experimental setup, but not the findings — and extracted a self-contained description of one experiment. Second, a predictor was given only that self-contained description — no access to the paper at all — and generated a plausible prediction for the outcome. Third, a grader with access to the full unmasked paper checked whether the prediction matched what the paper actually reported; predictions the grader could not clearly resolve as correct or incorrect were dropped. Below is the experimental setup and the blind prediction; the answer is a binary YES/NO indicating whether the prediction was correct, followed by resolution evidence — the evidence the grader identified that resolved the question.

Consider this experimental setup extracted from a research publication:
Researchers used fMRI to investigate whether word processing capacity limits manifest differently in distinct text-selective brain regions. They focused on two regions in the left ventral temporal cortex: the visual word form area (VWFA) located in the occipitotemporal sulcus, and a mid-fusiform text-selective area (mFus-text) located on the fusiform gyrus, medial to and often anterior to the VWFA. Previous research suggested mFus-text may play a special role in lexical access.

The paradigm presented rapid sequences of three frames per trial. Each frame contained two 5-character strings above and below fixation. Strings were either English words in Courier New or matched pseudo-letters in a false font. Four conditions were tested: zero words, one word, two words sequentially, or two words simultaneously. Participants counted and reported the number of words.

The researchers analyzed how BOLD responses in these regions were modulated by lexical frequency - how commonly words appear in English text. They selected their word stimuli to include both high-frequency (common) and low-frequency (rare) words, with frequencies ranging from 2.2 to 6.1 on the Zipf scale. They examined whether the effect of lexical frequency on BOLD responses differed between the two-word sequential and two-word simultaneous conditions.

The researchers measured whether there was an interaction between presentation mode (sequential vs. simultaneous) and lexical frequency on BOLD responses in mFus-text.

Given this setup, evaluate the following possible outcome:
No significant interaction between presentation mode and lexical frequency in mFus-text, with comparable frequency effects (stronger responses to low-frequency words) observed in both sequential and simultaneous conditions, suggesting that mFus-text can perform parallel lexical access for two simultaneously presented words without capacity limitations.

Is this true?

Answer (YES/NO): NO